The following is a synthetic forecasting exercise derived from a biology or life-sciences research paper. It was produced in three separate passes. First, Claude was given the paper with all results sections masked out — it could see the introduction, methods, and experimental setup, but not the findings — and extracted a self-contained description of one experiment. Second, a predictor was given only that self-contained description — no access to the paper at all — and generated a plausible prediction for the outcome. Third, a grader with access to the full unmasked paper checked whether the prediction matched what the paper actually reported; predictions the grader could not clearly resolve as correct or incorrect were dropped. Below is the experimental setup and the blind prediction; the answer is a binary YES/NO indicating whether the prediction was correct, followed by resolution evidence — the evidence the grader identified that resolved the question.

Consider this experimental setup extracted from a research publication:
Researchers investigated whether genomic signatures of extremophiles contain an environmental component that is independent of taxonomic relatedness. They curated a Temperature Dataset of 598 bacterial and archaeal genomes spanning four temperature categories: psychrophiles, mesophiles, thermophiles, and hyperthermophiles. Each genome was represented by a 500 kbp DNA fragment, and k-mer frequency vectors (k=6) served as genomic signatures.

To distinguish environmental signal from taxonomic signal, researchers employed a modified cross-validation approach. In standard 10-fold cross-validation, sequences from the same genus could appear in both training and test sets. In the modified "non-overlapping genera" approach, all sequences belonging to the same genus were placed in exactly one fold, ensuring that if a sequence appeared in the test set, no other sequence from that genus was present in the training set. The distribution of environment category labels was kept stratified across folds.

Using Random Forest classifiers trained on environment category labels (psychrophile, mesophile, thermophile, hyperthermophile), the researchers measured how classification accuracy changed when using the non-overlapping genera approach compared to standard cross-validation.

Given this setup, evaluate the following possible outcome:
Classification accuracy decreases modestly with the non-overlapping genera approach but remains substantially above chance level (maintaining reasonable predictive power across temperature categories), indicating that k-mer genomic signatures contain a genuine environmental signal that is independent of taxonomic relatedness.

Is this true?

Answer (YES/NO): YES